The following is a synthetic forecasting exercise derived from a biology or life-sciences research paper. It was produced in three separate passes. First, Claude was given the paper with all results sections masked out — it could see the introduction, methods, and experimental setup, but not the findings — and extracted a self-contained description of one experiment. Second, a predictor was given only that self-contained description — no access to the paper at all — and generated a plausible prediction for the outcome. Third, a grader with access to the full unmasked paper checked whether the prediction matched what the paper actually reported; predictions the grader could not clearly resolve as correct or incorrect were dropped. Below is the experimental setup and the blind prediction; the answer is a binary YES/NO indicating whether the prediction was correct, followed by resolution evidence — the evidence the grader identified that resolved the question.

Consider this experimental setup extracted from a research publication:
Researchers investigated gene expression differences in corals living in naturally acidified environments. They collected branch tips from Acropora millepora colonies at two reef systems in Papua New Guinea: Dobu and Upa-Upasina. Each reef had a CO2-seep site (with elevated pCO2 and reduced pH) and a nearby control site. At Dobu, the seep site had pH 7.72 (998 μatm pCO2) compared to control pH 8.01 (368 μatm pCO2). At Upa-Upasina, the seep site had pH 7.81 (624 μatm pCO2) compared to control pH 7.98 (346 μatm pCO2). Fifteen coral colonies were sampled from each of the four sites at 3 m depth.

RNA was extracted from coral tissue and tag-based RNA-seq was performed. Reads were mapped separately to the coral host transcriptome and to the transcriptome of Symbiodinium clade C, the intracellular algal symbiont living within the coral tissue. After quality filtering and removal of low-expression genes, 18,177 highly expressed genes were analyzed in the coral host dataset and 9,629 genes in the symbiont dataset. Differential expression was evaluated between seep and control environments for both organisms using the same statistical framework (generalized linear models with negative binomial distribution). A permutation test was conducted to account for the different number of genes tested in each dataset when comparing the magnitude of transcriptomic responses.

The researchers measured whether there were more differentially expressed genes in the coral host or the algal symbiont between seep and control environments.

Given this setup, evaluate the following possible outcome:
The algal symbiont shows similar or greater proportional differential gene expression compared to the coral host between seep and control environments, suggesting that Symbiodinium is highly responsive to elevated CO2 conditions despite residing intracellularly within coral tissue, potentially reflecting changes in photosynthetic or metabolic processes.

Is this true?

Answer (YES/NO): YES